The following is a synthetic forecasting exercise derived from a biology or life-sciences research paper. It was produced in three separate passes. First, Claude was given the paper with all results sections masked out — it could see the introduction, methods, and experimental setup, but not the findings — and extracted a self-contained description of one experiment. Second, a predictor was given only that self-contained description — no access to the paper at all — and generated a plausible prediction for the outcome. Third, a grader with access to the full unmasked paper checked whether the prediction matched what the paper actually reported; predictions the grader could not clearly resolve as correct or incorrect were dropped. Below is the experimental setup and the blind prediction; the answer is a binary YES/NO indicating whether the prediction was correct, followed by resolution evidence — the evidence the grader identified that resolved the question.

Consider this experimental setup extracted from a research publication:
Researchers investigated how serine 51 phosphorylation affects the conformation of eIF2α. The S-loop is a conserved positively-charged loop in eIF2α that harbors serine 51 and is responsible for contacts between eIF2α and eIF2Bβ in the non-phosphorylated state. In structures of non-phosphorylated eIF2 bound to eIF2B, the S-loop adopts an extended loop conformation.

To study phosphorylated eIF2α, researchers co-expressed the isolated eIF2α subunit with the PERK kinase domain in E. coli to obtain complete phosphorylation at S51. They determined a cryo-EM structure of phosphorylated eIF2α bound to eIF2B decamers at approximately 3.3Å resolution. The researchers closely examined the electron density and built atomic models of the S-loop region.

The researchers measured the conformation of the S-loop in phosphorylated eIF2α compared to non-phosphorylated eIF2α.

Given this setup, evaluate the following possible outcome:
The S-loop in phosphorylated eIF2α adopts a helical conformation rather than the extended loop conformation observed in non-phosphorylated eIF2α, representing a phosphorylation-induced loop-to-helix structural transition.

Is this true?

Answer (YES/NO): YES